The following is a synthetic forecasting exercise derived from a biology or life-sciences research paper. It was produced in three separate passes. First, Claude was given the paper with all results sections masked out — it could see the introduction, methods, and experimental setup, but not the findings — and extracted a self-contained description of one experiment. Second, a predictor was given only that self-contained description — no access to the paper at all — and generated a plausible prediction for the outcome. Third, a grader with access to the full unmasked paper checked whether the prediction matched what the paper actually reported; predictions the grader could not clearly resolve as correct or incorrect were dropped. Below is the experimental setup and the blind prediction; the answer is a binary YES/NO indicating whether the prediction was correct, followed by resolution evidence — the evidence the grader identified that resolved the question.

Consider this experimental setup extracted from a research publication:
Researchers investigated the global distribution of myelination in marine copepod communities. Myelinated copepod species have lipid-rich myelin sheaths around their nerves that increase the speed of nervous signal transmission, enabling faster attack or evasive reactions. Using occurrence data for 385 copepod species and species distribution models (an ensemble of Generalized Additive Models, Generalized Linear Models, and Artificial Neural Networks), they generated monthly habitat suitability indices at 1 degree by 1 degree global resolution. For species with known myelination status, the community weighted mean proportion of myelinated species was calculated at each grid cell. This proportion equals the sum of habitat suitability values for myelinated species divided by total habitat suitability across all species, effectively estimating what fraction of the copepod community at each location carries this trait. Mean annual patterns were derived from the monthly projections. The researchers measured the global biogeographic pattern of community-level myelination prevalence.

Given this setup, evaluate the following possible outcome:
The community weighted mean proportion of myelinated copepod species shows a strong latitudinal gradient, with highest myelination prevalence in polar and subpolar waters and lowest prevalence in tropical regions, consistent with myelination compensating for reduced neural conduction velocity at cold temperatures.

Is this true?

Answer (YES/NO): NO